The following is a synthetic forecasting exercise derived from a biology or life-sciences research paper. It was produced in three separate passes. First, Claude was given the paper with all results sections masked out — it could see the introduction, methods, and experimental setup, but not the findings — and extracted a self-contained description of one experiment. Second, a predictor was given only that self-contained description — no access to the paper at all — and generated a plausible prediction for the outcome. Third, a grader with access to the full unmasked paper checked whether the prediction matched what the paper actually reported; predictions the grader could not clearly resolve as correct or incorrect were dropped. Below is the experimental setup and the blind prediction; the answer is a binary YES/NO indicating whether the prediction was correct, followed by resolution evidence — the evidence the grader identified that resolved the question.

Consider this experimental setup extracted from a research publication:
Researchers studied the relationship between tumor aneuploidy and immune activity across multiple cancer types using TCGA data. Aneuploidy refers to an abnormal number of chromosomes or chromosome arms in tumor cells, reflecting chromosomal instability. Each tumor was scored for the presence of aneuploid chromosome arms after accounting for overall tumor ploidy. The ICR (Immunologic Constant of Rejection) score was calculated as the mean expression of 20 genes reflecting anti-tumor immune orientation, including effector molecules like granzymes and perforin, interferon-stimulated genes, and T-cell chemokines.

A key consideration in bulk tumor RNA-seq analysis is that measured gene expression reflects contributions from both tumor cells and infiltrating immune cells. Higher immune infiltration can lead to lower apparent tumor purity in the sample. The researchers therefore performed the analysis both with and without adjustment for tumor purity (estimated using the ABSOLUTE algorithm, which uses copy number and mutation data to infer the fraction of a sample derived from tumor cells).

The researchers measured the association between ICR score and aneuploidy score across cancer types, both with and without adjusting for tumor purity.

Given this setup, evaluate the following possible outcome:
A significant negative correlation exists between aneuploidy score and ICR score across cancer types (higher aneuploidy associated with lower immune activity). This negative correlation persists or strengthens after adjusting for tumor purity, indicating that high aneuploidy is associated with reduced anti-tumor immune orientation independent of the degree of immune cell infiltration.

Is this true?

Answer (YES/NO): YES